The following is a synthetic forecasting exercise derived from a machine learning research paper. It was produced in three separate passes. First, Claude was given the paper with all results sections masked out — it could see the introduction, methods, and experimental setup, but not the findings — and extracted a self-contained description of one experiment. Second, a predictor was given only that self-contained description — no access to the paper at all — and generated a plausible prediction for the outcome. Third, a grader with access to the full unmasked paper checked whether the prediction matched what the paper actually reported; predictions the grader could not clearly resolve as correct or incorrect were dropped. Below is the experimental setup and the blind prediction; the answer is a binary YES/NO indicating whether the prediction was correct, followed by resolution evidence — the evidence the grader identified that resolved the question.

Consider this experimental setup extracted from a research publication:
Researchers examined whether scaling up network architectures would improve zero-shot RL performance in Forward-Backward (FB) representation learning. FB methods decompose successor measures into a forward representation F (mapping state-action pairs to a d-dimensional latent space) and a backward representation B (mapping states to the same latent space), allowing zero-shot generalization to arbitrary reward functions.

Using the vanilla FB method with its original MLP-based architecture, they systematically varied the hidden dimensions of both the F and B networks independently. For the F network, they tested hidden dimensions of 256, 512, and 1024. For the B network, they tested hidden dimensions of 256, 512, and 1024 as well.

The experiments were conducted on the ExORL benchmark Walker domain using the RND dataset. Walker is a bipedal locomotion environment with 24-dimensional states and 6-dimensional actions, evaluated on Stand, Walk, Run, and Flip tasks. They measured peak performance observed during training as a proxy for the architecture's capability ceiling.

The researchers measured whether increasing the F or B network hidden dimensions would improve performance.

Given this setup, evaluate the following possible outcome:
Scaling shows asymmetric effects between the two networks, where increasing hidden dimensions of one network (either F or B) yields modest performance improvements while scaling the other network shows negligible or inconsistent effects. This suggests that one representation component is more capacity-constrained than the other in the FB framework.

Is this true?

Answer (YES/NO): NO